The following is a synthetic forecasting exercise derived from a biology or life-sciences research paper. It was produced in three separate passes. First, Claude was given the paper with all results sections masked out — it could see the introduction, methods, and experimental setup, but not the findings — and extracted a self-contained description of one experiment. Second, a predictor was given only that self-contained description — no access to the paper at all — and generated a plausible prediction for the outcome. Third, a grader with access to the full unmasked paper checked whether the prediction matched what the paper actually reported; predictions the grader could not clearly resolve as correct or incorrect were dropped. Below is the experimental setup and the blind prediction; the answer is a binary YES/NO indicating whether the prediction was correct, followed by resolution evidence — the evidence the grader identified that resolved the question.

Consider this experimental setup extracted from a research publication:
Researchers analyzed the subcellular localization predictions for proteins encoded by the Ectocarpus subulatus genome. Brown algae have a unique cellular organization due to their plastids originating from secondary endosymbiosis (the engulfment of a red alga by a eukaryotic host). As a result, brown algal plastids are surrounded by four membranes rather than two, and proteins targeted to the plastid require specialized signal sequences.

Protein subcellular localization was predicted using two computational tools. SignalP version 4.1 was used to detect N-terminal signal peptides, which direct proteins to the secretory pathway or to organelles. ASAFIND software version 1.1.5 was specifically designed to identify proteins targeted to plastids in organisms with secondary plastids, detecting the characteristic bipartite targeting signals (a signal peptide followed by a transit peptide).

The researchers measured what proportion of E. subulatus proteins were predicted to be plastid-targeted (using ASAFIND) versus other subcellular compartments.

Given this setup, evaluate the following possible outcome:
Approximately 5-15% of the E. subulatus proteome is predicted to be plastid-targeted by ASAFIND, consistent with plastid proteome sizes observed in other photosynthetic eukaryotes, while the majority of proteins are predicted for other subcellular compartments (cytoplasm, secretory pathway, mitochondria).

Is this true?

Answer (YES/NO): NO